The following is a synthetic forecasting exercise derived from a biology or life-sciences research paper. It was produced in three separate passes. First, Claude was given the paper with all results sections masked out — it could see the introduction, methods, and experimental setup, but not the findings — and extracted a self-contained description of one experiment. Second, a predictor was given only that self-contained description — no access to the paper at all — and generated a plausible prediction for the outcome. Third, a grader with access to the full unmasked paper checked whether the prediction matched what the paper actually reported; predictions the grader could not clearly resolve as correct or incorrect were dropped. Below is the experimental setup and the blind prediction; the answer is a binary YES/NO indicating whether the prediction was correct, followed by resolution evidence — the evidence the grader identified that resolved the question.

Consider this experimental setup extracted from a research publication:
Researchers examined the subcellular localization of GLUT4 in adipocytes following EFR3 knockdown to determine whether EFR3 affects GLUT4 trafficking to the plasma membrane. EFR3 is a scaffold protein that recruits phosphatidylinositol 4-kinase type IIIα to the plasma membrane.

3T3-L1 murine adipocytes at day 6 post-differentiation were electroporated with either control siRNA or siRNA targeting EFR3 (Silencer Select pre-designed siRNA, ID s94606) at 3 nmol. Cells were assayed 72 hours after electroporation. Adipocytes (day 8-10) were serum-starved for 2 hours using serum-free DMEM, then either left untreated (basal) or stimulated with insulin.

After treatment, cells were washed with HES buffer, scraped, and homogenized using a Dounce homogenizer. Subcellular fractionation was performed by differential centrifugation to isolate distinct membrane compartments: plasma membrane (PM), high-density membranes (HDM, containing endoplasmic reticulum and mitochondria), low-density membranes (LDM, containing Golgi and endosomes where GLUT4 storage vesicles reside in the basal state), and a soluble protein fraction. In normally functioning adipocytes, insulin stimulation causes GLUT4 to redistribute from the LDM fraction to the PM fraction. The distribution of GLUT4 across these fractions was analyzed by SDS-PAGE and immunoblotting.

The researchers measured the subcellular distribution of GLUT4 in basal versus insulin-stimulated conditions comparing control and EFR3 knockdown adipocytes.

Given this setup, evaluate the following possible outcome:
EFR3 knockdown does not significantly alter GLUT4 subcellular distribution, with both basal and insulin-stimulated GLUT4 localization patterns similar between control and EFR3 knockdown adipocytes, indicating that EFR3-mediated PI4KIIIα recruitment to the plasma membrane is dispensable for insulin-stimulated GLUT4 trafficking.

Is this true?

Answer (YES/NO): NO